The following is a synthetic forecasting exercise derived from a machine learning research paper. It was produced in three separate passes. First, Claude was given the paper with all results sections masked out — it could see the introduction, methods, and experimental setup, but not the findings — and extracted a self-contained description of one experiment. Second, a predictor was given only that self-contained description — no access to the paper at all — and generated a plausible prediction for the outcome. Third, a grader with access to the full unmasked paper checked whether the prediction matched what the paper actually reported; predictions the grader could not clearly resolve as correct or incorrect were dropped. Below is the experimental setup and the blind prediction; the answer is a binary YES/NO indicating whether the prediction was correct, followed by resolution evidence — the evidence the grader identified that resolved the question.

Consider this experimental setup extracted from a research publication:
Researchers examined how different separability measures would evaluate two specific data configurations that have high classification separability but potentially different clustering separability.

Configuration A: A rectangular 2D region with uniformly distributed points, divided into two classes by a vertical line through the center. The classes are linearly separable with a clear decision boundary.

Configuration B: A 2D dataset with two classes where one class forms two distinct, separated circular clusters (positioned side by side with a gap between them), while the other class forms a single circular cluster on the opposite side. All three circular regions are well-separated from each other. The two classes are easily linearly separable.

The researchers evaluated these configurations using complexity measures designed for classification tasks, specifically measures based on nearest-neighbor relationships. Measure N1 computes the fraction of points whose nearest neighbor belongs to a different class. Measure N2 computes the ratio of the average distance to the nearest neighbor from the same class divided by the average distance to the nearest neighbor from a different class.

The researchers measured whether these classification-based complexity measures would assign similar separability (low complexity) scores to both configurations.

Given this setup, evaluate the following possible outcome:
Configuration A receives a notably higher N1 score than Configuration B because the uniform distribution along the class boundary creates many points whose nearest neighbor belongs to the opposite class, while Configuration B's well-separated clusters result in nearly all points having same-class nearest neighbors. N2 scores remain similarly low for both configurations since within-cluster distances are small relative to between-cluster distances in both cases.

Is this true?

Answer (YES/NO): NO